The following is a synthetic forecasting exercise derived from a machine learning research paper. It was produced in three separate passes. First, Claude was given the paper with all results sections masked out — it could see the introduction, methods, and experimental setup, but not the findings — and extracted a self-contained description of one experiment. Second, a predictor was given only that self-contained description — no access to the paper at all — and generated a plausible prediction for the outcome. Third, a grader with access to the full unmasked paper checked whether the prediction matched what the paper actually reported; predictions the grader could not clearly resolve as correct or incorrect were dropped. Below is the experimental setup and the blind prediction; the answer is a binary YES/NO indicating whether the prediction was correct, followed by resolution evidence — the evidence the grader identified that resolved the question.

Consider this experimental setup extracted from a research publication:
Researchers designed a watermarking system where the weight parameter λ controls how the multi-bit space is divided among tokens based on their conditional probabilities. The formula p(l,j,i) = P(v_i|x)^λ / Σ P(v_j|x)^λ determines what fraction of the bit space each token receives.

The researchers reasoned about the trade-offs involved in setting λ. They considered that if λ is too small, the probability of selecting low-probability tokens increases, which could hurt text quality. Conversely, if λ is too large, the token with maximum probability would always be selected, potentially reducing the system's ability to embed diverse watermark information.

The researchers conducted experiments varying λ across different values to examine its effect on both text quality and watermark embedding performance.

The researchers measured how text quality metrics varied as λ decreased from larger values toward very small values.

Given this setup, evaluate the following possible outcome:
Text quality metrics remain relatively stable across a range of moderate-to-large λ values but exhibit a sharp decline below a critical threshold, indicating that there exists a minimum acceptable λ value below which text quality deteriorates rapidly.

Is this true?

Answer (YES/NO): NO